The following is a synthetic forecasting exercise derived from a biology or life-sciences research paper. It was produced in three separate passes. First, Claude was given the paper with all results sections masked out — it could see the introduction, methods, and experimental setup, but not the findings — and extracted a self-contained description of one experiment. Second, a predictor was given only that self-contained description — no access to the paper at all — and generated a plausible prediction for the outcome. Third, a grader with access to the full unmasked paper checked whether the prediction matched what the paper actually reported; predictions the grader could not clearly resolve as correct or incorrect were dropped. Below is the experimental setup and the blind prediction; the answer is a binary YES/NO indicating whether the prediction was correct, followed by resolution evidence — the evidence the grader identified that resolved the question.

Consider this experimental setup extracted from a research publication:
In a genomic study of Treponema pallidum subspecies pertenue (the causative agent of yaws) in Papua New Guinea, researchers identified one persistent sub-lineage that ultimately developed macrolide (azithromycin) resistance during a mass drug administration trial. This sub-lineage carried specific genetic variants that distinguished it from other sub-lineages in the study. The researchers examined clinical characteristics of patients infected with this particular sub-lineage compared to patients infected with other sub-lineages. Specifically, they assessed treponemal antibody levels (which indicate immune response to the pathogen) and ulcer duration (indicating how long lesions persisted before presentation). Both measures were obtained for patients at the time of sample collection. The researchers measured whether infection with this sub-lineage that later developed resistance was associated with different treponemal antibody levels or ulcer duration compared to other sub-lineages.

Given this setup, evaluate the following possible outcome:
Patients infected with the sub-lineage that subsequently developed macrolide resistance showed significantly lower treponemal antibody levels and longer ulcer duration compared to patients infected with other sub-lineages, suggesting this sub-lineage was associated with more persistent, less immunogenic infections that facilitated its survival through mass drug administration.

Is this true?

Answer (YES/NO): YES